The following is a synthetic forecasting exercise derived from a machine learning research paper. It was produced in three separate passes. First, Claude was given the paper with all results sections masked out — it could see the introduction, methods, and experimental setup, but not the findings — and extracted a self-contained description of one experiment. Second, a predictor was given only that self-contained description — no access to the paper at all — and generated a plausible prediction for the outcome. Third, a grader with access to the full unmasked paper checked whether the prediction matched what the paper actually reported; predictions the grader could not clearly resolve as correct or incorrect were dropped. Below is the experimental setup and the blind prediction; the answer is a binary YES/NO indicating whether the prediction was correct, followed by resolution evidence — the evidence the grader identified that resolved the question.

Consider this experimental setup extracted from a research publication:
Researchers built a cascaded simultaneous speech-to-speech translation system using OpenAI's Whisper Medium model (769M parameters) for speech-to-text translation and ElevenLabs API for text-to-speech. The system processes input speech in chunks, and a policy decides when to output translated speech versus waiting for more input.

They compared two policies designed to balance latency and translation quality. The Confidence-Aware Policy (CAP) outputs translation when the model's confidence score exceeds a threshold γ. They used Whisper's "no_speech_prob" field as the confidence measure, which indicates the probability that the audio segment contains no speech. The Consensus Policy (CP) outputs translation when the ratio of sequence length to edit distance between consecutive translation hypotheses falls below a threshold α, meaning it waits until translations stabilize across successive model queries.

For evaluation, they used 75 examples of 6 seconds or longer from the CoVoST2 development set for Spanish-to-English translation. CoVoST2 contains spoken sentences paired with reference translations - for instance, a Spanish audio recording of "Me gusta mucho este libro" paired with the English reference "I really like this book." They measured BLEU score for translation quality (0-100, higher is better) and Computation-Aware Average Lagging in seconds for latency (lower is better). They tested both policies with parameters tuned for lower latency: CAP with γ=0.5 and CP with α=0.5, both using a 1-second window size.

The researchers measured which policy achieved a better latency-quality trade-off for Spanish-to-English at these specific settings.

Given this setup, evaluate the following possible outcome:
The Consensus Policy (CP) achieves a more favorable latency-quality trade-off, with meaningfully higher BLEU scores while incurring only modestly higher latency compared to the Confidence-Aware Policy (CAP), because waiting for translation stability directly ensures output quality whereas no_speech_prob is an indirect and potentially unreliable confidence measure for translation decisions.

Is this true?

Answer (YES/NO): NO